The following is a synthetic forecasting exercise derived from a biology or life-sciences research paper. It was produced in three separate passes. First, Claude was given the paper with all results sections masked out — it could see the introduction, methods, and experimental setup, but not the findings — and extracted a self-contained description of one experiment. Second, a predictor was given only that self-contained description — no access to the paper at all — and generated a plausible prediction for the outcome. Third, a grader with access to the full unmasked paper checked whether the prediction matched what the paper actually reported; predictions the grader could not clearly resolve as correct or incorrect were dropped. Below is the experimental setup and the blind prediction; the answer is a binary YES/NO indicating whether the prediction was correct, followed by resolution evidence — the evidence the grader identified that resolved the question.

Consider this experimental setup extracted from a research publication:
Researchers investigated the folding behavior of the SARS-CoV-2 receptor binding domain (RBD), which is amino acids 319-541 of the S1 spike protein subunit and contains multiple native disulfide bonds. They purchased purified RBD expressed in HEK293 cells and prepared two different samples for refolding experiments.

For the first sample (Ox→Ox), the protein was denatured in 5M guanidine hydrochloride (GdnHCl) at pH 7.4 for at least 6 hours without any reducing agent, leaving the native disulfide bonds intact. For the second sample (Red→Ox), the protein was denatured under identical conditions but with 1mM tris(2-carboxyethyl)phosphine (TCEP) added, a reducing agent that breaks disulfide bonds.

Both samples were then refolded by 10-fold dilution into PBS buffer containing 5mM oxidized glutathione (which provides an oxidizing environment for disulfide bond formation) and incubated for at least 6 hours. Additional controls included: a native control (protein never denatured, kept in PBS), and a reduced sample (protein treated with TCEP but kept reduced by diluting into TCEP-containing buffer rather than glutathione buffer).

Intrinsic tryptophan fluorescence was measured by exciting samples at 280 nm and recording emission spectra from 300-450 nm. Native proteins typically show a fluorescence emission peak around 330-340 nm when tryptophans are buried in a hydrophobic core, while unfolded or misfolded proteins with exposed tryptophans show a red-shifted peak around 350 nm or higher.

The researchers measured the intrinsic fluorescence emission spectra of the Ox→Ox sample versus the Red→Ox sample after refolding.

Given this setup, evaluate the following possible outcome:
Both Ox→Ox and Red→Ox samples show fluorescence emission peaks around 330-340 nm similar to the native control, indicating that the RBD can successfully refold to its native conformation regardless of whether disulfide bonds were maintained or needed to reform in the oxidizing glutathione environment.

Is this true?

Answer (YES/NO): NO